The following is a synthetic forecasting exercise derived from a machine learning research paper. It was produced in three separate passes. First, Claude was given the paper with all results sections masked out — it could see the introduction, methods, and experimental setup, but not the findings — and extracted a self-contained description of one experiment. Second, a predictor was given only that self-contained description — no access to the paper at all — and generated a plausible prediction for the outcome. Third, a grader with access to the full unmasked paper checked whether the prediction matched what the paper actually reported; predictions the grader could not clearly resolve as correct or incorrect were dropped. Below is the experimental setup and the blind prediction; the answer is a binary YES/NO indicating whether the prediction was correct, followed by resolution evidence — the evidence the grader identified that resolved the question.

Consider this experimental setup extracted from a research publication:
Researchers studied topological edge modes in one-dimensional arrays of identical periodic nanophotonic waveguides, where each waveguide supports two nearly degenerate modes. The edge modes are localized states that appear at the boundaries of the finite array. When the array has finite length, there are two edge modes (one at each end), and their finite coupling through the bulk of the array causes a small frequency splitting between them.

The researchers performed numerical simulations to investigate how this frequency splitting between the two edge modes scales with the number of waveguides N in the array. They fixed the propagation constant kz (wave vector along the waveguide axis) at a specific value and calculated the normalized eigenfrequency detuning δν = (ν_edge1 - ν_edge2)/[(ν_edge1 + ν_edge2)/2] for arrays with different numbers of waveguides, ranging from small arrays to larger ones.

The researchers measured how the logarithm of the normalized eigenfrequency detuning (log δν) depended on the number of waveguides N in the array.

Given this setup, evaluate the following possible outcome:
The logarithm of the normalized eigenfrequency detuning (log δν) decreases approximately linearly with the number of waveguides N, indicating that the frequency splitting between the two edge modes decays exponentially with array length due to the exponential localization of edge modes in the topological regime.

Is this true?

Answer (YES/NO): YES